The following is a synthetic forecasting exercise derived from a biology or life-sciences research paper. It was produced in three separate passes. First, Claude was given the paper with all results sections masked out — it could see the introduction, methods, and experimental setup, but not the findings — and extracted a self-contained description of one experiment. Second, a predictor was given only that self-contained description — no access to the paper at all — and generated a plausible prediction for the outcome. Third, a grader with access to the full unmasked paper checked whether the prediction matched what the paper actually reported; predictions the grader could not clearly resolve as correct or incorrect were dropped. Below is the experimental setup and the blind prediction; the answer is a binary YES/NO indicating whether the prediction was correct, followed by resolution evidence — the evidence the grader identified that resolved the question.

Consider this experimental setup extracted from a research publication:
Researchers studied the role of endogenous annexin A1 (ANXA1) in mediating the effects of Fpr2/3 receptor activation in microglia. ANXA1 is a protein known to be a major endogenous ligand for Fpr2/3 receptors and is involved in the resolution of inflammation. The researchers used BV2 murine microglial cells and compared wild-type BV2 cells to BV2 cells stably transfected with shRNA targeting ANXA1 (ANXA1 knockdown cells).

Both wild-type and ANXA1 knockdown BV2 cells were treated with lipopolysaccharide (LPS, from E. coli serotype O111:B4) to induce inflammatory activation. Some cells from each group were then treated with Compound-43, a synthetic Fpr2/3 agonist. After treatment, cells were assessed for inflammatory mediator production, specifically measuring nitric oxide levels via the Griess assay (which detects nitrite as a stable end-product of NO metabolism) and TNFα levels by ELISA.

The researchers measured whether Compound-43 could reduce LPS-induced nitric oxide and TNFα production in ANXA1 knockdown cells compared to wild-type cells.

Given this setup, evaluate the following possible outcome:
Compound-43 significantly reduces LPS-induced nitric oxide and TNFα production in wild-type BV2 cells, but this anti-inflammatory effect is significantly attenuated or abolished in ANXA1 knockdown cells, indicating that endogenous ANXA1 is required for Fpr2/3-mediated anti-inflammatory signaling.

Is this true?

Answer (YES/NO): NO